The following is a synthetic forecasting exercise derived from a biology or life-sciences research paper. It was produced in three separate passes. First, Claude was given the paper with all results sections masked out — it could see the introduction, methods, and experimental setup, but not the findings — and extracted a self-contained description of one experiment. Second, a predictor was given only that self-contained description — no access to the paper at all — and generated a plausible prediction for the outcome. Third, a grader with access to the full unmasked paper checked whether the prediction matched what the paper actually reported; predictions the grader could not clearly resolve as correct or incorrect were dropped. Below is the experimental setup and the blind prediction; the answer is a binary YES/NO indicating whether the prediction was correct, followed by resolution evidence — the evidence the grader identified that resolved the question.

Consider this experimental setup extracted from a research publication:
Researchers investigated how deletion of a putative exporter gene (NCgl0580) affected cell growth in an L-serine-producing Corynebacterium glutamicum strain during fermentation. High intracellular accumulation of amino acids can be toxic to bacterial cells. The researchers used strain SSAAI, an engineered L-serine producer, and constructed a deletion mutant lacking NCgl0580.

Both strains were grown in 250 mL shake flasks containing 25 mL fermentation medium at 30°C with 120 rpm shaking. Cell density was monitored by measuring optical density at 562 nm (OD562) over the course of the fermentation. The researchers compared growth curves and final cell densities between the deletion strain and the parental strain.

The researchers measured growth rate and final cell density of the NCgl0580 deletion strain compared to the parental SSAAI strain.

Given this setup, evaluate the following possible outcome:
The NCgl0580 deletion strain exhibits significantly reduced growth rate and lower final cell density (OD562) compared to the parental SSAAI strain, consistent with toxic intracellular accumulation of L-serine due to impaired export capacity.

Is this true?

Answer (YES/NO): NO